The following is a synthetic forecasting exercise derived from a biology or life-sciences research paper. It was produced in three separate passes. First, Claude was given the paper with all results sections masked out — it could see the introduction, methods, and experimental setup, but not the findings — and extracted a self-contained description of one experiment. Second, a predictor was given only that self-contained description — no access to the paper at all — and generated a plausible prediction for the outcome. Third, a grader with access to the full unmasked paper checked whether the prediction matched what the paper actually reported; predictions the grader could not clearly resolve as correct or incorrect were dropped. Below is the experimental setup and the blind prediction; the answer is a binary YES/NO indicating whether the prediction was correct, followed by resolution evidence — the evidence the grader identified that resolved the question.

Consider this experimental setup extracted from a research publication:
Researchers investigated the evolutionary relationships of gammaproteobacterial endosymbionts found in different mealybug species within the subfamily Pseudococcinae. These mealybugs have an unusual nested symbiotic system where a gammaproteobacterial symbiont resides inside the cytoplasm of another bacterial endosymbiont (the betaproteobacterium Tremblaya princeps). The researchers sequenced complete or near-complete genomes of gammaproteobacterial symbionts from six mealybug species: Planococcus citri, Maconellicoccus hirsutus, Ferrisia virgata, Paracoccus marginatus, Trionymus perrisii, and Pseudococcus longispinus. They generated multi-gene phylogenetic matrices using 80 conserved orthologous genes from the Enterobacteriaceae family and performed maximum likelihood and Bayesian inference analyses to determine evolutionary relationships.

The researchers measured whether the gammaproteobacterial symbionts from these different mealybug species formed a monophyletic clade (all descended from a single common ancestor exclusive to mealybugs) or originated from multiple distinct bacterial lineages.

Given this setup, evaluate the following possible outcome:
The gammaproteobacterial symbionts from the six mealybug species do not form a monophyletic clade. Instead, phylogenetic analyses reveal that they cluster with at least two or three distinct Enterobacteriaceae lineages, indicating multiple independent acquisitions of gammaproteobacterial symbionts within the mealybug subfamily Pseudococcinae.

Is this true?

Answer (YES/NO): YES